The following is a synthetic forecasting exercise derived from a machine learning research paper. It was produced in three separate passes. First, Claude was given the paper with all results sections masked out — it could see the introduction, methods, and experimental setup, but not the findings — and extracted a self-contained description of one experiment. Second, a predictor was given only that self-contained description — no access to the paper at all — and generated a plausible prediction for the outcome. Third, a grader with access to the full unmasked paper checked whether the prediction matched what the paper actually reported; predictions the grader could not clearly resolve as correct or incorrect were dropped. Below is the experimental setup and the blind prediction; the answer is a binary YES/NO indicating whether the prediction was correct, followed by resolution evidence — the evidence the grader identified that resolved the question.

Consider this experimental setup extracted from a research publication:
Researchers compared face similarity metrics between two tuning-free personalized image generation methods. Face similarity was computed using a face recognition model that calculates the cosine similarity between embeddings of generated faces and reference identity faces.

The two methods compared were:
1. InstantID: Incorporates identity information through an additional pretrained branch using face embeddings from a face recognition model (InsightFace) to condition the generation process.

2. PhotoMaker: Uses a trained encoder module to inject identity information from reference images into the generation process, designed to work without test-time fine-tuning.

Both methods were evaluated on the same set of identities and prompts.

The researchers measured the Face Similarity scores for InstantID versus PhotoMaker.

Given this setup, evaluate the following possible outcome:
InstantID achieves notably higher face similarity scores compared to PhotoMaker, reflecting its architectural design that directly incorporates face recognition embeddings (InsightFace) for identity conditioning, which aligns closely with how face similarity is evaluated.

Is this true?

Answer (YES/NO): YES